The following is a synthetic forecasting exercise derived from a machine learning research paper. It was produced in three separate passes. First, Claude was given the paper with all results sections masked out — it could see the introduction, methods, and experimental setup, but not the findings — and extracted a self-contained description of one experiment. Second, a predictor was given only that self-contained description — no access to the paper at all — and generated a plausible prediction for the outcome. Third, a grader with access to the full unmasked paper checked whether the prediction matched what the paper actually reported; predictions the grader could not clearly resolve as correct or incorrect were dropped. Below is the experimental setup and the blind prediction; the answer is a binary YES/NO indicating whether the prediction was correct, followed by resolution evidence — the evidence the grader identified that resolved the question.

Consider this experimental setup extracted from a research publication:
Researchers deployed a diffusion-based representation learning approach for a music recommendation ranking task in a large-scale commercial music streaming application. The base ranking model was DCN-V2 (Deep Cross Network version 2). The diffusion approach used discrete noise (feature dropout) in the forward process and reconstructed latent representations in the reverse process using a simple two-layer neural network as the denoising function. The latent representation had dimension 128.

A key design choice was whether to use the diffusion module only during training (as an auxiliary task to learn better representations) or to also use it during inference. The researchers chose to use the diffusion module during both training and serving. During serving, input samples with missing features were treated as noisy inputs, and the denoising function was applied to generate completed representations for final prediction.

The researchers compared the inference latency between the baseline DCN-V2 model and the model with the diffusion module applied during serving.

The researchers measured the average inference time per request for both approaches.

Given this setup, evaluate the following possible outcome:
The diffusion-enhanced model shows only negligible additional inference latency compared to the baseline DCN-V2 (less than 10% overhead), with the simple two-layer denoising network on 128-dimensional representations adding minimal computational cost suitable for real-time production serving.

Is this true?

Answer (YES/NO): YES